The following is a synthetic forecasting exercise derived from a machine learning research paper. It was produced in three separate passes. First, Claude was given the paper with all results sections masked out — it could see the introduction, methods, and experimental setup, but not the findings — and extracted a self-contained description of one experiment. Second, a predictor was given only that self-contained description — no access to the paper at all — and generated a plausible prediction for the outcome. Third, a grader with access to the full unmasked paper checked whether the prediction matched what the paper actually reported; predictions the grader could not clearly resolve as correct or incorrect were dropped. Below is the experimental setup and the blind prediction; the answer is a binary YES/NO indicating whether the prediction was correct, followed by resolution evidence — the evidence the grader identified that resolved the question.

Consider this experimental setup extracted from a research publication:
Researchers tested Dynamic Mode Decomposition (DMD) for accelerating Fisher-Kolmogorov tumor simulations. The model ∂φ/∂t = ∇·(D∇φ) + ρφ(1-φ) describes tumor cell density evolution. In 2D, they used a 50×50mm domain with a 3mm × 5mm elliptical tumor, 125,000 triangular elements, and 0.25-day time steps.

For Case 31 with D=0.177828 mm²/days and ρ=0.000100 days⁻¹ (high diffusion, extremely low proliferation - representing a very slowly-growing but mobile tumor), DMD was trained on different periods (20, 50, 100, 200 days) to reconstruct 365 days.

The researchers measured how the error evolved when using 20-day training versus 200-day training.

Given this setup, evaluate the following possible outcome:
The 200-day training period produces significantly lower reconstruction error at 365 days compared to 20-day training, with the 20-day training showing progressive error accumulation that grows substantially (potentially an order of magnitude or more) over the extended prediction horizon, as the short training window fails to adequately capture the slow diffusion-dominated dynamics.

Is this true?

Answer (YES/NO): NO